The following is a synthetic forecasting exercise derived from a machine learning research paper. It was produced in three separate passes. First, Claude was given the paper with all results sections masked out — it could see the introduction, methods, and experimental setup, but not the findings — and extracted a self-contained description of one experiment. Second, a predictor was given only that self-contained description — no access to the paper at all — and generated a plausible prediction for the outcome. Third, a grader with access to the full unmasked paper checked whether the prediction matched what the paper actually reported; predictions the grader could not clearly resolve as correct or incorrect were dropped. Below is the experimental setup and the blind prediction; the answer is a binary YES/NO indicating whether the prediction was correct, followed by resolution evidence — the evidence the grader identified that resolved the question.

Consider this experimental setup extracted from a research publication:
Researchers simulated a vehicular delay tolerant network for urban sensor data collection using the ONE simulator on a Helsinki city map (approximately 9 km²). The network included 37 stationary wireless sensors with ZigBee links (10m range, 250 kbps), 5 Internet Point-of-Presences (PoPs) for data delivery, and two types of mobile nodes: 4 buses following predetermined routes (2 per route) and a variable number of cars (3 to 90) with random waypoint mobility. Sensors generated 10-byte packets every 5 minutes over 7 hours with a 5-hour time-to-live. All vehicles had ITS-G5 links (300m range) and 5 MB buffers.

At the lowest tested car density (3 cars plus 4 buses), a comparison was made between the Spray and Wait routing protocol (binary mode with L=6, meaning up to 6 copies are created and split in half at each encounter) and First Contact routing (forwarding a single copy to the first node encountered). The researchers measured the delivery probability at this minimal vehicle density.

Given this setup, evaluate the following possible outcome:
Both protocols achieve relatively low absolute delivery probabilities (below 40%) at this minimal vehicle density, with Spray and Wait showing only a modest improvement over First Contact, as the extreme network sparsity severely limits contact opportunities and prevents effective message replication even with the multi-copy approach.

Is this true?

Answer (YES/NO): YES